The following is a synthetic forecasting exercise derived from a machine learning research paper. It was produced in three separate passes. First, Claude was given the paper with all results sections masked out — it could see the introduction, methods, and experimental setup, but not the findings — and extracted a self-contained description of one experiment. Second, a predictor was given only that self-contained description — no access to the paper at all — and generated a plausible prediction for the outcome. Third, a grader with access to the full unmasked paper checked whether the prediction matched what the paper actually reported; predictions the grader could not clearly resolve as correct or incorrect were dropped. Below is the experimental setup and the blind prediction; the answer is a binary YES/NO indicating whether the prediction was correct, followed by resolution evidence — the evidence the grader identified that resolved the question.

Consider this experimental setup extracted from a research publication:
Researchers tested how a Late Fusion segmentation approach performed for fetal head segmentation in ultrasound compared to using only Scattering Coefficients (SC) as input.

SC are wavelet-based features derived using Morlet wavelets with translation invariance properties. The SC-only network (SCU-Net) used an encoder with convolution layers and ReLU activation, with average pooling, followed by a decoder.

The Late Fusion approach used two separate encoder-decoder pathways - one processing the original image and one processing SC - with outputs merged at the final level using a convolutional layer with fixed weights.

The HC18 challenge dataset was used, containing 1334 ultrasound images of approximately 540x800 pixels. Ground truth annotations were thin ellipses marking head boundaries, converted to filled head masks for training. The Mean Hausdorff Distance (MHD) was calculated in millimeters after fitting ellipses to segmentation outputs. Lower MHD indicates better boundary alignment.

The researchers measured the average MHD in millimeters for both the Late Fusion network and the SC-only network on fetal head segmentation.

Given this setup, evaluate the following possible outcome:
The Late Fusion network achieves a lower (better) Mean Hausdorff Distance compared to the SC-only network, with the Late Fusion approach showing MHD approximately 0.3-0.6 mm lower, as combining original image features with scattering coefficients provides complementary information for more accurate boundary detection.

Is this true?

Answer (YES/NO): NO